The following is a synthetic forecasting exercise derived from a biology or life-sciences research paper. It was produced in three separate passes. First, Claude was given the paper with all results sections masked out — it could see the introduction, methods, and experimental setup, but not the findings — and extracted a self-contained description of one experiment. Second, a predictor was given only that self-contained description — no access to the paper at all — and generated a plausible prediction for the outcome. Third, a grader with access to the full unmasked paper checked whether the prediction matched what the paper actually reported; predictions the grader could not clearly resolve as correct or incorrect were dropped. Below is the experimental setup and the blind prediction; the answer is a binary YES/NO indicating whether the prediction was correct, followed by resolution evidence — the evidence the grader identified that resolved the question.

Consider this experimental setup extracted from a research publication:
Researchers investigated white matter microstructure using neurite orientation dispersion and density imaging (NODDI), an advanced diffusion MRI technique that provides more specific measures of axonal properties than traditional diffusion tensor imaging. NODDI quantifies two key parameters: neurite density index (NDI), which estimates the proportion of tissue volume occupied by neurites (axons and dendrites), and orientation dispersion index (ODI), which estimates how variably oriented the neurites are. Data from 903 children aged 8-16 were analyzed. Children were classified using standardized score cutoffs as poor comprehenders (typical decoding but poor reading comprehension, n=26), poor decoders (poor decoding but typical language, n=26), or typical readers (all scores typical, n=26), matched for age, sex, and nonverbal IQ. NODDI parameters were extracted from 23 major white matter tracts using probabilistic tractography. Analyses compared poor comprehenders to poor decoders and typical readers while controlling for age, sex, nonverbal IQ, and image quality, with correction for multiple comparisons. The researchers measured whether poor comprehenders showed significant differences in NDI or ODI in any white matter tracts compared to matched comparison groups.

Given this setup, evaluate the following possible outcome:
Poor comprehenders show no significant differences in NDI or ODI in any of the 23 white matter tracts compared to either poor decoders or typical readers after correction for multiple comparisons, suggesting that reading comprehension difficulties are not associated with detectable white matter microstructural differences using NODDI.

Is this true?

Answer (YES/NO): YES